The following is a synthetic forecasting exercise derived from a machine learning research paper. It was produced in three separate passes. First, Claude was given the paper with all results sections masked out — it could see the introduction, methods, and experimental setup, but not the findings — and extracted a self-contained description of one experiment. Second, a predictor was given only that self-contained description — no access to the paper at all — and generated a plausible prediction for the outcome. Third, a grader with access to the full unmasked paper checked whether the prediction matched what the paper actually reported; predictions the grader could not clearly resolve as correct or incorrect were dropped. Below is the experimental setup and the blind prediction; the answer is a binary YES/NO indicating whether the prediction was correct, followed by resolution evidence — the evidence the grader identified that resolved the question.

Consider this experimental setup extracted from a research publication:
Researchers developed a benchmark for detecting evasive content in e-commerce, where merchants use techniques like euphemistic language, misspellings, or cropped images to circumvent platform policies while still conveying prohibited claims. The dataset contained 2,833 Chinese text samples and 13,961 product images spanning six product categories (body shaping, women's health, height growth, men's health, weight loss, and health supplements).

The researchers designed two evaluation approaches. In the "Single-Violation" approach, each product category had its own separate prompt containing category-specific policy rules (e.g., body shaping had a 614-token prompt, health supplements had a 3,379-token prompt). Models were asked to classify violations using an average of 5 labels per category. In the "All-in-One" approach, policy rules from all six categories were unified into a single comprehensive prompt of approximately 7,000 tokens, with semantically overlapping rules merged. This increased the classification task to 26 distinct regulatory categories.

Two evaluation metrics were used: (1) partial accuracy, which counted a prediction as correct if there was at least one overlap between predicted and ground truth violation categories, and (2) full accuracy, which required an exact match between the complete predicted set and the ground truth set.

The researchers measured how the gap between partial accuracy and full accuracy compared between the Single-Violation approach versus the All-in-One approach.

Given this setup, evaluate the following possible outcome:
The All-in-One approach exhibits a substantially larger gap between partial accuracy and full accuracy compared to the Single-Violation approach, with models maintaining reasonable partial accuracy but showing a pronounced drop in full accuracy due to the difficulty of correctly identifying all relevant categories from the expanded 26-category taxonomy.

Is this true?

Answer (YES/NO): NO